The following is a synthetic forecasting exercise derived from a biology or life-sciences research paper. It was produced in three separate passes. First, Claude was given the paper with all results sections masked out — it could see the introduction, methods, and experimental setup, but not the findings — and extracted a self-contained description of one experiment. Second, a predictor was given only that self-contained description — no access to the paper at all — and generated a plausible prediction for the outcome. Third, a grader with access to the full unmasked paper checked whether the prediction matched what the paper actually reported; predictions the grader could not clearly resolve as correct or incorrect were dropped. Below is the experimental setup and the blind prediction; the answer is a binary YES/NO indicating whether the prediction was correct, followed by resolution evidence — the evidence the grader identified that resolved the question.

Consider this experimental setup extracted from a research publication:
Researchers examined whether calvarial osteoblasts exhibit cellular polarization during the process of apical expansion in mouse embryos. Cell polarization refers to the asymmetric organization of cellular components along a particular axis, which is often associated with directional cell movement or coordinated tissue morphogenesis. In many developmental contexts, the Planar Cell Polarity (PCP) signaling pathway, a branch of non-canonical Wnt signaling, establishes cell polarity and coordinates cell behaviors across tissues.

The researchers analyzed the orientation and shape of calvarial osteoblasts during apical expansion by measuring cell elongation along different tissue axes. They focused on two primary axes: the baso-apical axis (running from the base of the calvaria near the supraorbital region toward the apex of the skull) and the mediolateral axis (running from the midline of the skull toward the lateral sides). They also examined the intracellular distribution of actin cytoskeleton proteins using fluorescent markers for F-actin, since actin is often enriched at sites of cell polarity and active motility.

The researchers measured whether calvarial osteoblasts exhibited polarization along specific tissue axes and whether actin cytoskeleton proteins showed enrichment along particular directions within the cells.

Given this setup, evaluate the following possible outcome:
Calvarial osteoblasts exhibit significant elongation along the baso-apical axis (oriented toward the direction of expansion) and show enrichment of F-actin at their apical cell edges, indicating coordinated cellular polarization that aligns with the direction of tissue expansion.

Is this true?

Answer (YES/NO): NO